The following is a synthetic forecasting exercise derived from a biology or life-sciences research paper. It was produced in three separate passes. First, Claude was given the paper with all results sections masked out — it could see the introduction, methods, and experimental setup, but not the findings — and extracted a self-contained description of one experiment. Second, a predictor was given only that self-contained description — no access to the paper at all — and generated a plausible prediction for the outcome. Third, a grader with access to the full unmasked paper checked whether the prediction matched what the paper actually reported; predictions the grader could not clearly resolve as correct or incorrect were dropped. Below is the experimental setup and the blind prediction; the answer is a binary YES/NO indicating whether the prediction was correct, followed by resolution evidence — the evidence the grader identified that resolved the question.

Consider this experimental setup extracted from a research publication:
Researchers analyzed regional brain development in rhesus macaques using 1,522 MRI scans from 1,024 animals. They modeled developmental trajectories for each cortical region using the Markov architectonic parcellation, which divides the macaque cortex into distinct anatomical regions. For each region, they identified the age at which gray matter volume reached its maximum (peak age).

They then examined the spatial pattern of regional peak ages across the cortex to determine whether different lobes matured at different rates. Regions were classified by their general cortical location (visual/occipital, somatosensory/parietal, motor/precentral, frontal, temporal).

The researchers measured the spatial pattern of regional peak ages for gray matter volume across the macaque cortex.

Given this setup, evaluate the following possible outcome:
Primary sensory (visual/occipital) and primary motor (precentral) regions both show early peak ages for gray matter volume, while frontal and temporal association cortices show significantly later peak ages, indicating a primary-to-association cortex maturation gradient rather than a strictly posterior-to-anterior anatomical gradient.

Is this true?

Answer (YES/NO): NO